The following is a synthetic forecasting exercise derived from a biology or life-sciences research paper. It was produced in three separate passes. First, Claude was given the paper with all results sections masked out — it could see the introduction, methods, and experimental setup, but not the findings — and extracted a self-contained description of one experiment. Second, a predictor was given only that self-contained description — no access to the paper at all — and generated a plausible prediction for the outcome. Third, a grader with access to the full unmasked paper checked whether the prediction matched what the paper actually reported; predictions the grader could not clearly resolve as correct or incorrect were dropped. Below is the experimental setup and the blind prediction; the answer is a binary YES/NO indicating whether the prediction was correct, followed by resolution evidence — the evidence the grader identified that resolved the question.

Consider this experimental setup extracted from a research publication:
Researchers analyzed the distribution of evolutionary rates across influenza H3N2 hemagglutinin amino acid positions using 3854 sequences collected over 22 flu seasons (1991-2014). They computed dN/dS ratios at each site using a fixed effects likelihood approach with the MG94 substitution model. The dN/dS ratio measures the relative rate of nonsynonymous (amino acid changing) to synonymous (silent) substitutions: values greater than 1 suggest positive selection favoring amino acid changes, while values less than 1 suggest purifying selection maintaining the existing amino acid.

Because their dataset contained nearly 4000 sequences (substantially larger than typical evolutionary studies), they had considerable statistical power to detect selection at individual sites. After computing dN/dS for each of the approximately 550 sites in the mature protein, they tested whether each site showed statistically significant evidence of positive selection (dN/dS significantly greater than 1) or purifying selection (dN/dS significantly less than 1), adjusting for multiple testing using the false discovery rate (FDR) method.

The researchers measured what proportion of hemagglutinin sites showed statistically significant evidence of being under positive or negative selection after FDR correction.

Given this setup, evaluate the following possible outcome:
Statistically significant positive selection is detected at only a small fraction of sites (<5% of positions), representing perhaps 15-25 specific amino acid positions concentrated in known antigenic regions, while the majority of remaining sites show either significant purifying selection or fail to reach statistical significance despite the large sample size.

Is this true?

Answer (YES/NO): NO